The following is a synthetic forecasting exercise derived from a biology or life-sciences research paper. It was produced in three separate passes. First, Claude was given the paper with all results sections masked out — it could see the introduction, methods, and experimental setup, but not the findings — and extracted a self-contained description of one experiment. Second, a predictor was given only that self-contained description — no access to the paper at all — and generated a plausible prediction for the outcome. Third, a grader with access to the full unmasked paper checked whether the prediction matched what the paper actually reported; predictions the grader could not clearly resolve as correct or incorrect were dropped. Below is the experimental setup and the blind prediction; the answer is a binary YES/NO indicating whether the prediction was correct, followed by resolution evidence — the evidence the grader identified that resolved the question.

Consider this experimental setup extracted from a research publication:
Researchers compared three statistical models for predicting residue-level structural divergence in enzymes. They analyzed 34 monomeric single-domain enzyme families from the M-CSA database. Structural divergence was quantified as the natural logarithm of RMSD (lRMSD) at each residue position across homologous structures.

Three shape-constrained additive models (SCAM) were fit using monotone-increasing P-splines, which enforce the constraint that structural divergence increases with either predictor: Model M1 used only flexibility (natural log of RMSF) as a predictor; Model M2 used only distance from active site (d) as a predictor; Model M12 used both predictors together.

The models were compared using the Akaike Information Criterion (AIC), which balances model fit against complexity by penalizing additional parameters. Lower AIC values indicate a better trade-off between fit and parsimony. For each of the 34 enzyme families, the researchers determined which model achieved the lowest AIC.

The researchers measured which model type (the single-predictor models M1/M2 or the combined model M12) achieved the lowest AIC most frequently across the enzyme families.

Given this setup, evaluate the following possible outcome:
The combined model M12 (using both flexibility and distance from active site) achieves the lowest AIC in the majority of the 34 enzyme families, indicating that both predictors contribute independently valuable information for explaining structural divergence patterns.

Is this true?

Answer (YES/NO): YES